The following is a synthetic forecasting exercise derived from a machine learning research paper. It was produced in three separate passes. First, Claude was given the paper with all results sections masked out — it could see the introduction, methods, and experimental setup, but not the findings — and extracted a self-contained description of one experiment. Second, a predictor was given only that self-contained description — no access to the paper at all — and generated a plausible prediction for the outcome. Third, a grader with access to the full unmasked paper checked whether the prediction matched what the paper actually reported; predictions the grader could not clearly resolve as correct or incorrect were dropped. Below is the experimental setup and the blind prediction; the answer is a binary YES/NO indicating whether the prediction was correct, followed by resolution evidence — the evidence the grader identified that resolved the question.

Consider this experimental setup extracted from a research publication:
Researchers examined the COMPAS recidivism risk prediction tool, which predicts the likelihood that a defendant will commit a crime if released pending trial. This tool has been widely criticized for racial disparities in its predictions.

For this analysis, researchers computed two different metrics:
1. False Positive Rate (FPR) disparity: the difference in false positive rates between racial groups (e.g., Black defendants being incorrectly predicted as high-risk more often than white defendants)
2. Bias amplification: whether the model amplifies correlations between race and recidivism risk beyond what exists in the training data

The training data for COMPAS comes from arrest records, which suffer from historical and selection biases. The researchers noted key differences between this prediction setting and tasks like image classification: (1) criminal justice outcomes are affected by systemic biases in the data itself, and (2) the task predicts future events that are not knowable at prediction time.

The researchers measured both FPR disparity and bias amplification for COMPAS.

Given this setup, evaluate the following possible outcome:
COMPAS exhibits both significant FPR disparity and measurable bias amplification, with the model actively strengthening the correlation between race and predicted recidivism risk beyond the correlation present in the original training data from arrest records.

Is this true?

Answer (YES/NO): NO